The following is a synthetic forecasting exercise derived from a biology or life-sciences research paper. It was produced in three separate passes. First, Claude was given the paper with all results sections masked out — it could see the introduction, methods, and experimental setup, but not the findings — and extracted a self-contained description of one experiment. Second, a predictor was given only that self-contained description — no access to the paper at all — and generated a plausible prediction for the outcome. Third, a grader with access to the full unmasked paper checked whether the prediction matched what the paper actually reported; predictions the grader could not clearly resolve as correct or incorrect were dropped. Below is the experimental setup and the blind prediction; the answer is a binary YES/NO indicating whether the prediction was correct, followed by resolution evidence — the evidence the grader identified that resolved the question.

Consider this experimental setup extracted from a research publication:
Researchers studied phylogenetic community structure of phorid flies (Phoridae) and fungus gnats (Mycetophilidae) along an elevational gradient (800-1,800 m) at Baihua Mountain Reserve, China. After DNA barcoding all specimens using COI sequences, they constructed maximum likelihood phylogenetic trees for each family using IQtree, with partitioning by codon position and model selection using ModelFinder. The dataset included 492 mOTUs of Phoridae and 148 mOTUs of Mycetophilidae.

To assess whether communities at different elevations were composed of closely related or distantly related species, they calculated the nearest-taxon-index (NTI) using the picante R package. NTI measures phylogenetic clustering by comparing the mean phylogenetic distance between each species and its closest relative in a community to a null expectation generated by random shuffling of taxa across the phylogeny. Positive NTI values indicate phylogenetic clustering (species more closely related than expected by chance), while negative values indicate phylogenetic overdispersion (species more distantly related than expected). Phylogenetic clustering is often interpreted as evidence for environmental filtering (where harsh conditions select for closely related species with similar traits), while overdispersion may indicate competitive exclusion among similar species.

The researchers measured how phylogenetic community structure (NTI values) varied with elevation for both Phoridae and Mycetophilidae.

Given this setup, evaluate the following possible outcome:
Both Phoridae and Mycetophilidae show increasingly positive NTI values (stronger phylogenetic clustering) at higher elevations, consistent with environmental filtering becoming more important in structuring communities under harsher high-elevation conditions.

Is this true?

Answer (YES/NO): NO